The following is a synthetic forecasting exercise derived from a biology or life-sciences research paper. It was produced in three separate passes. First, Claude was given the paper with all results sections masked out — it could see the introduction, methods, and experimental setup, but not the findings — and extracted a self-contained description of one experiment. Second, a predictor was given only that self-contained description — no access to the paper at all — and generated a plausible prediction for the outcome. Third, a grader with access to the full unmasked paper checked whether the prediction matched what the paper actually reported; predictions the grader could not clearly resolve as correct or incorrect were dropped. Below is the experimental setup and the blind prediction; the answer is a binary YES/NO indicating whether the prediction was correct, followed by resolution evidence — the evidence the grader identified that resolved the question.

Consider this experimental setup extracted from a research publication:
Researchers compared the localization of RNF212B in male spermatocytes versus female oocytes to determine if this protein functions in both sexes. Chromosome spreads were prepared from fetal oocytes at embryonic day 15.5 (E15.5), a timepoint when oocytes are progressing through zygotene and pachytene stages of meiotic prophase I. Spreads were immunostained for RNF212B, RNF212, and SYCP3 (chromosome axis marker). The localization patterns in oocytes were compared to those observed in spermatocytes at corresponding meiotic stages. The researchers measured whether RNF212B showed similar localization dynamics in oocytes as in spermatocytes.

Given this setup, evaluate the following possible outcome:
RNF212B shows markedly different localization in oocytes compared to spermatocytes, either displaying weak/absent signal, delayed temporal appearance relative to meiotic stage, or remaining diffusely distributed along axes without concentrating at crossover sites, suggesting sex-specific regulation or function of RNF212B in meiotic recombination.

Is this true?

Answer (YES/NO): NO